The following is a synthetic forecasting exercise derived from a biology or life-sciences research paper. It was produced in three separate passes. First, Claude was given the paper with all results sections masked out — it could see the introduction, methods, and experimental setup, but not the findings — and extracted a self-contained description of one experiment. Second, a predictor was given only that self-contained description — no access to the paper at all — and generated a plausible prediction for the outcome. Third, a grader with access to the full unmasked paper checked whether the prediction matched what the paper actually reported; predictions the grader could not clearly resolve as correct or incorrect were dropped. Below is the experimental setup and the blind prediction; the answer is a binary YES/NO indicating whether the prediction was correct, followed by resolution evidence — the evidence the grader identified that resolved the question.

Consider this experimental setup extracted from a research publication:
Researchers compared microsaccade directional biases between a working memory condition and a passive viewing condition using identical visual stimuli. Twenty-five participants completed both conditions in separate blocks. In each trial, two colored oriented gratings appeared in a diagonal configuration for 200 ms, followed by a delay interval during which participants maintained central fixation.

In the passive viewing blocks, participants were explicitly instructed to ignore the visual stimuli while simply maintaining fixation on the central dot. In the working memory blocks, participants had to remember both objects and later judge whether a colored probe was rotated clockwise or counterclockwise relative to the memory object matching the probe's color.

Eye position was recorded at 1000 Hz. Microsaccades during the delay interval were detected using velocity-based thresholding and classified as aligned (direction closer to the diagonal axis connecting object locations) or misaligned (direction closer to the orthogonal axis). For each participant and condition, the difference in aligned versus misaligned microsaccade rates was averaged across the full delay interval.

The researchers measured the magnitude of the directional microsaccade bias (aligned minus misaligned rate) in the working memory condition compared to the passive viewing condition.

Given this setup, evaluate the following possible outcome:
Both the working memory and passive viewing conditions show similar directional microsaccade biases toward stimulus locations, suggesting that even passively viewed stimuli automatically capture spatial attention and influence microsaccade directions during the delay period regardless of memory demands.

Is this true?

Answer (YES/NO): NO